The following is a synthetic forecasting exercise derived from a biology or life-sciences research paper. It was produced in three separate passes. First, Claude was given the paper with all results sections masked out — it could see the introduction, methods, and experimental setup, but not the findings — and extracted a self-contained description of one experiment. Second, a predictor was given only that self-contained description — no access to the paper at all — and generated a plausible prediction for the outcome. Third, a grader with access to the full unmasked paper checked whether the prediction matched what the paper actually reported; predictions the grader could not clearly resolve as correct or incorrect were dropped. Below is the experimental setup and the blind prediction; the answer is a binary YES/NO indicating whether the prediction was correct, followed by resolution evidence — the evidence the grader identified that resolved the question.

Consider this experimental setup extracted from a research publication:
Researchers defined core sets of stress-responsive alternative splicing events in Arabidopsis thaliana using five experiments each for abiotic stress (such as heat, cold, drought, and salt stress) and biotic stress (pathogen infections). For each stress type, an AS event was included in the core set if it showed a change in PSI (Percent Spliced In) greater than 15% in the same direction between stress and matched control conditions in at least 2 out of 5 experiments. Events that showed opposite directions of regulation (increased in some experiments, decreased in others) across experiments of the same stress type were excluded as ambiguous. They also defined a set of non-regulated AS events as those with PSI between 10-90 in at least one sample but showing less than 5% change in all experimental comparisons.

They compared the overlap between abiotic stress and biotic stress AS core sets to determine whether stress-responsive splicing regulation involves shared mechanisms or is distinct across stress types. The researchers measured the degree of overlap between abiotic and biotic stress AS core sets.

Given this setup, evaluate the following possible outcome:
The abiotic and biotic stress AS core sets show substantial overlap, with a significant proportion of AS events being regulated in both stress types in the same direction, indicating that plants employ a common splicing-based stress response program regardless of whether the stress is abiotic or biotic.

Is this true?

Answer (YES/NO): NO